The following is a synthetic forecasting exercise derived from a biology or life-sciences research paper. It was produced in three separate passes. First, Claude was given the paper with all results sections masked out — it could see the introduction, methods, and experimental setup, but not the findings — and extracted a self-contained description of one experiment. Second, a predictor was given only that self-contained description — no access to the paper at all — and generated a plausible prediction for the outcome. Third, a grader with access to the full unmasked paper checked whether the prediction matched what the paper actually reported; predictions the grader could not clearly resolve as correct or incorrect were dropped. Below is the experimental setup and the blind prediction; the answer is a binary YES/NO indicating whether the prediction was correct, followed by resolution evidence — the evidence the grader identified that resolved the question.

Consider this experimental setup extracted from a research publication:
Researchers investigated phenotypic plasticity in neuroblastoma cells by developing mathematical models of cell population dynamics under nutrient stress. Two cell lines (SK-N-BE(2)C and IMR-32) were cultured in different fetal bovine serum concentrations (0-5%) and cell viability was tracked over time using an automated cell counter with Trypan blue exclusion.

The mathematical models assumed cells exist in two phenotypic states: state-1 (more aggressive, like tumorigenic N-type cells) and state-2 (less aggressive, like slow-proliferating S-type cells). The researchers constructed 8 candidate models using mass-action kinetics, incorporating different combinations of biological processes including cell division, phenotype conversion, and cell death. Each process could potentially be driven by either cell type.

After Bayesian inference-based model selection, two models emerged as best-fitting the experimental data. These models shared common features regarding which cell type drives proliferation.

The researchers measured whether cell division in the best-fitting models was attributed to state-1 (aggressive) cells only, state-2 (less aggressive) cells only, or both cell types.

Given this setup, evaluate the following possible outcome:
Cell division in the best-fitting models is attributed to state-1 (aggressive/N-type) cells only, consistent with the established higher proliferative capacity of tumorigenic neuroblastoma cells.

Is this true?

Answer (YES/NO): YES